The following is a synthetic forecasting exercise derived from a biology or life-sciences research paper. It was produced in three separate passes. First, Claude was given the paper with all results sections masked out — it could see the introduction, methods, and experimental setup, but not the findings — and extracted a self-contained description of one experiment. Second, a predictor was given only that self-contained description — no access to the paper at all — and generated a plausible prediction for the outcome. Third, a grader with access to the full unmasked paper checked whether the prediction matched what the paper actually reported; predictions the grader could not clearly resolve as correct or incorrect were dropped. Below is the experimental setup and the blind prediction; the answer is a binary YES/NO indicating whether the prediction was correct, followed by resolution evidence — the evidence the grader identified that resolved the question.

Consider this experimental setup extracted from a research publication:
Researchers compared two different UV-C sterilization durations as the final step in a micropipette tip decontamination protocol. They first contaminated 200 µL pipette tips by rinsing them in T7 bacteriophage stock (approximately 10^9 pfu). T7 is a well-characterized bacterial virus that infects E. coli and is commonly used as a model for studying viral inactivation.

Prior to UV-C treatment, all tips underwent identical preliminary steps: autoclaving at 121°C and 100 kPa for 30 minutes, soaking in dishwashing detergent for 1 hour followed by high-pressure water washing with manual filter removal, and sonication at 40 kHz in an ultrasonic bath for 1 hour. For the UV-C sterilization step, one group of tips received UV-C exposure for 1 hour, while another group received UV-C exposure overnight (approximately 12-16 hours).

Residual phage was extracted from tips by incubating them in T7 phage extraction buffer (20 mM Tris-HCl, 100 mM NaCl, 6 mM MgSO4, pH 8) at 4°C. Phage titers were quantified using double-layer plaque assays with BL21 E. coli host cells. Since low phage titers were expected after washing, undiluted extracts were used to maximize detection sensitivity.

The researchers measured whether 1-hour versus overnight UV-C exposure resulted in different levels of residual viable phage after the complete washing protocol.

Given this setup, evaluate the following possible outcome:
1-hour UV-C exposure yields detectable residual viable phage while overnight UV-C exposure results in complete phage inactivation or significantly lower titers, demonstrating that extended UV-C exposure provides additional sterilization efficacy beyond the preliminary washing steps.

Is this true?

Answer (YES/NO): NO